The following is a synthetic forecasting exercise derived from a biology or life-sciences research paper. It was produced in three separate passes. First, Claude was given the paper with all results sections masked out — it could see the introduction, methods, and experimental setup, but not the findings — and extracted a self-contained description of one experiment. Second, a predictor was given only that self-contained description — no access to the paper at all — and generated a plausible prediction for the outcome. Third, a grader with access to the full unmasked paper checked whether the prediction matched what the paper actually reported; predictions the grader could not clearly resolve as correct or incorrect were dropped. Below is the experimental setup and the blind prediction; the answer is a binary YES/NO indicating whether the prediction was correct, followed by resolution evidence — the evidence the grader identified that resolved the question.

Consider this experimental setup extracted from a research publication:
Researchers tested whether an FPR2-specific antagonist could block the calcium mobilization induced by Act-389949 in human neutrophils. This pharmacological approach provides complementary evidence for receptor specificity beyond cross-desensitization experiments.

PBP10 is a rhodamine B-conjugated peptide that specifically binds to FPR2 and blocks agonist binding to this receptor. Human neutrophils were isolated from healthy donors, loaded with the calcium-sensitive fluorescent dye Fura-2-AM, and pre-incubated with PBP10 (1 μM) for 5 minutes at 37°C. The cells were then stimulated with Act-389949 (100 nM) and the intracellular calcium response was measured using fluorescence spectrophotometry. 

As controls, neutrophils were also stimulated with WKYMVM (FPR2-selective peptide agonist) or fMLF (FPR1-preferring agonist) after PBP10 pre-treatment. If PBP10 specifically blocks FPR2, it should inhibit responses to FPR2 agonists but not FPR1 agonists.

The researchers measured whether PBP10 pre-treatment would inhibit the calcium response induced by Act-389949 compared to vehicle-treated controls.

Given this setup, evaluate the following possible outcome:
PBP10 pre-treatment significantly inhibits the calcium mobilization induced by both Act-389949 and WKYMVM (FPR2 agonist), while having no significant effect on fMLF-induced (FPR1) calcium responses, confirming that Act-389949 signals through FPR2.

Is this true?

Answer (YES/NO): YES